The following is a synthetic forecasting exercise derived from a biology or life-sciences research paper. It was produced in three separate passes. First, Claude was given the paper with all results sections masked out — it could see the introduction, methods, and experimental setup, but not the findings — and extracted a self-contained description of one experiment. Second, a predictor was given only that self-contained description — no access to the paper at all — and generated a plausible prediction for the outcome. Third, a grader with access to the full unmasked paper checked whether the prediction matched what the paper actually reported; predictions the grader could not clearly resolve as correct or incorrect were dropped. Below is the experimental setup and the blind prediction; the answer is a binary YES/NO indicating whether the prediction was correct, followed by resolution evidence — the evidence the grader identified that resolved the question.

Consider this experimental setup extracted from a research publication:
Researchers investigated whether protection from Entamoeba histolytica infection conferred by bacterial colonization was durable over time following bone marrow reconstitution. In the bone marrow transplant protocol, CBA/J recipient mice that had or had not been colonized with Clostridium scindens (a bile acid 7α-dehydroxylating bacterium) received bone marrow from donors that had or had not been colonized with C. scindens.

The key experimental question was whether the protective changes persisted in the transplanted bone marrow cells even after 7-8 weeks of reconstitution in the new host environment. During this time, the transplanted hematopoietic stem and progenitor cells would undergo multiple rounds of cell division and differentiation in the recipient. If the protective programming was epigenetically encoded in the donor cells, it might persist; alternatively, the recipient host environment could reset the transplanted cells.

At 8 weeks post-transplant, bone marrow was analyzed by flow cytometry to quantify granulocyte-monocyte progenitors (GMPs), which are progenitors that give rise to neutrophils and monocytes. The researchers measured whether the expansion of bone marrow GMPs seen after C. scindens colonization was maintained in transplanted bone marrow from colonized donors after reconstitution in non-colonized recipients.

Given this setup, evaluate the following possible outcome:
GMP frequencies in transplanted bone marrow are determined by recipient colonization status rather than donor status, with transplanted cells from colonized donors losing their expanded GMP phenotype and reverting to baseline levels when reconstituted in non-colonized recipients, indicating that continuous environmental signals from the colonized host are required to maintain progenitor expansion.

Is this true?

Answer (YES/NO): NO